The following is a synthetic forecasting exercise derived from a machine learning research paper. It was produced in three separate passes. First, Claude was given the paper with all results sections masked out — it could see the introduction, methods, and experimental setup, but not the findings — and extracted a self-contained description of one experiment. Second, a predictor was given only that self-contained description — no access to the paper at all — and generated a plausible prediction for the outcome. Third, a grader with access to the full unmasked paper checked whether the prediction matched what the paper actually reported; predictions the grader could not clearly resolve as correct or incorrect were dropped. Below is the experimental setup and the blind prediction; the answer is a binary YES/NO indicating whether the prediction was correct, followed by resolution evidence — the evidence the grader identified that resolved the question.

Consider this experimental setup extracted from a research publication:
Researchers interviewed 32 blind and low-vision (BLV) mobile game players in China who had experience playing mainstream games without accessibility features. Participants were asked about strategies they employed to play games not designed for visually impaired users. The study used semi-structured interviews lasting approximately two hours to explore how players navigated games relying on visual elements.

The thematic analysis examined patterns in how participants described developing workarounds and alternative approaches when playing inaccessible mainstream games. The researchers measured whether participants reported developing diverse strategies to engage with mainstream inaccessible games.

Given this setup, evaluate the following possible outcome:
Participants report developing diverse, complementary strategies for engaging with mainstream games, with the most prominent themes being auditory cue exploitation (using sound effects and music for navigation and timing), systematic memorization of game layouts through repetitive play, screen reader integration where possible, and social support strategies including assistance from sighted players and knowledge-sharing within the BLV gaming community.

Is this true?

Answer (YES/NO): NO